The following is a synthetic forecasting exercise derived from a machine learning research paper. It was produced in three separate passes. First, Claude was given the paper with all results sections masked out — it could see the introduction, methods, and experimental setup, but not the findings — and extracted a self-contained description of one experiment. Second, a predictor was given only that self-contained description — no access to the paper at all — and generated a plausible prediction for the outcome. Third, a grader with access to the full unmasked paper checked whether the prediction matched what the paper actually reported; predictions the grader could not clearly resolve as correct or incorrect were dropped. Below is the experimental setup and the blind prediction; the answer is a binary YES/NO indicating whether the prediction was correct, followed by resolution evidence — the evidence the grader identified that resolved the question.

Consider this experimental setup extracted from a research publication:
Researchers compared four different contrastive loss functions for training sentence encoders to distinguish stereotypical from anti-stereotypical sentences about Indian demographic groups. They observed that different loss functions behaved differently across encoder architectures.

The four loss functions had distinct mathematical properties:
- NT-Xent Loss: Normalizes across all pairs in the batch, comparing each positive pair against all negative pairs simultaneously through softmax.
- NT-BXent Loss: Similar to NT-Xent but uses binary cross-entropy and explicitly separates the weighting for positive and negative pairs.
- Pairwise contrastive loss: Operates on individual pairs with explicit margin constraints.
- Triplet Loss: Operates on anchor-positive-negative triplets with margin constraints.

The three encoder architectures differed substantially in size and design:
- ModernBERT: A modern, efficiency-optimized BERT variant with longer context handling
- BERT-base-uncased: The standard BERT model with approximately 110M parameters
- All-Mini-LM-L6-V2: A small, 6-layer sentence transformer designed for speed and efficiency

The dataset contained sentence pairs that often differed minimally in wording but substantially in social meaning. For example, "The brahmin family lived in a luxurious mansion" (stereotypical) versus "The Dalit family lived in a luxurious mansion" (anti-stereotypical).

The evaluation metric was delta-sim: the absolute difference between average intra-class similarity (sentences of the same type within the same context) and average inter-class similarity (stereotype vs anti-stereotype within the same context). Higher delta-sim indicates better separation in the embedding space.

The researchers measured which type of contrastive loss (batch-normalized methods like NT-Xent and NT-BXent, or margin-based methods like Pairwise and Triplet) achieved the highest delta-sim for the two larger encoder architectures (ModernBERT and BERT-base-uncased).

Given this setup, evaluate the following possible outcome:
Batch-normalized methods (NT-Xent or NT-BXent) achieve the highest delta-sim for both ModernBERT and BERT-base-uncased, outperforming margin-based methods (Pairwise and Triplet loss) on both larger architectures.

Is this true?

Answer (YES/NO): YES